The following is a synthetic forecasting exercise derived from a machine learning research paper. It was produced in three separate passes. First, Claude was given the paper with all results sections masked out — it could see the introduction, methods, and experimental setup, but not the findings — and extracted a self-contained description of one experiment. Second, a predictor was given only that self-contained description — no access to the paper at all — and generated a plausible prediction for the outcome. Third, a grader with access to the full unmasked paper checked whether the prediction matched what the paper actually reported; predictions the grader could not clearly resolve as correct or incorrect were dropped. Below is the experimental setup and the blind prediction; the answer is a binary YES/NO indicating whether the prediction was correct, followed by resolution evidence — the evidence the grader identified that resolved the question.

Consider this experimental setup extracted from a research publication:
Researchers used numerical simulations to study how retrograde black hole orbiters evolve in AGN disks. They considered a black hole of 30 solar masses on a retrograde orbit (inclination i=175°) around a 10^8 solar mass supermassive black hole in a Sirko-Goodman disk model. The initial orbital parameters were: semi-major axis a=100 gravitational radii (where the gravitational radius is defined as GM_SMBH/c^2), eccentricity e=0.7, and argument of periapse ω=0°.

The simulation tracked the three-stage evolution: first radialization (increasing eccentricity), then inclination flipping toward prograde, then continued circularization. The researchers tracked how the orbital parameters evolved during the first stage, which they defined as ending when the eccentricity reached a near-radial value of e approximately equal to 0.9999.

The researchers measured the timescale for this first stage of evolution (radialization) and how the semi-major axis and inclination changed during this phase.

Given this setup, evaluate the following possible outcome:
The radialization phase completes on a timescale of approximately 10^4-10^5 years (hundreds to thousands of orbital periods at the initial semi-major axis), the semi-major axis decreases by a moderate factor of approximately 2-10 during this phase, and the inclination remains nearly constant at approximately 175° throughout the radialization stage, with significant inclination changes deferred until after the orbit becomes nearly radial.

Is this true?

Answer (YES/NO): NO